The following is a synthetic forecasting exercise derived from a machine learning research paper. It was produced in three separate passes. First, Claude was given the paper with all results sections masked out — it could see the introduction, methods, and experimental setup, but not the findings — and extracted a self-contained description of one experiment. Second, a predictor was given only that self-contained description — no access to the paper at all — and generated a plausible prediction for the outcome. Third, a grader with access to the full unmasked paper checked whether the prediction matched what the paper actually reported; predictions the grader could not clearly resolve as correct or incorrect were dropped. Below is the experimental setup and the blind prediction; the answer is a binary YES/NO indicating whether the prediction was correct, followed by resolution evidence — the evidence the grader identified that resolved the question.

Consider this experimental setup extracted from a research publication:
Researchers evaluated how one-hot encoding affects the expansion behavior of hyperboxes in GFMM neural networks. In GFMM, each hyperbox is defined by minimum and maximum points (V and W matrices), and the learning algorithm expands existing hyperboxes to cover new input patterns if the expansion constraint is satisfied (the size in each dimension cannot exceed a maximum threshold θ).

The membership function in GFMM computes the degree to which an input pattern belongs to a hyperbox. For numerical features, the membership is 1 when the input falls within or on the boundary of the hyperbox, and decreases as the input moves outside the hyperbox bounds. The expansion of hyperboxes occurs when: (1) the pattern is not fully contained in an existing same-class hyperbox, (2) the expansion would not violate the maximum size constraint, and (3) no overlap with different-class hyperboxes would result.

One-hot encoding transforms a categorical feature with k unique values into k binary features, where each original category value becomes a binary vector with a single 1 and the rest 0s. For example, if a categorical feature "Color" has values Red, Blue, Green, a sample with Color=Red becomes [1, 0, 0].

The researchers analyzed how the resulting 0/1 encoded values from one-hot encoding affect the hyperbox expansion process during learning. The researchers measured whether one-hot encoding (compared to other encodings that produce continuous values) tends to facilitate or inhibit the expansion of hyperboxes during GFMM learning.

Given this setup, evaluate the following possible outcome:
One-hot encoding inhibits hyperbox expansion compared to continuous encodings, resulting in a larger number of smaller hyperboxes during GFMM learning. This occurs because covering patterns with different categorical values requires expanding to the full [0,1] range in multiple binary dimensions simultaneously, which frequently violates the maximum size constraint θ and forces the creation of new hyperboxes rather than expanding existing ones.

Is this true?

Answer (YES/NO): YES